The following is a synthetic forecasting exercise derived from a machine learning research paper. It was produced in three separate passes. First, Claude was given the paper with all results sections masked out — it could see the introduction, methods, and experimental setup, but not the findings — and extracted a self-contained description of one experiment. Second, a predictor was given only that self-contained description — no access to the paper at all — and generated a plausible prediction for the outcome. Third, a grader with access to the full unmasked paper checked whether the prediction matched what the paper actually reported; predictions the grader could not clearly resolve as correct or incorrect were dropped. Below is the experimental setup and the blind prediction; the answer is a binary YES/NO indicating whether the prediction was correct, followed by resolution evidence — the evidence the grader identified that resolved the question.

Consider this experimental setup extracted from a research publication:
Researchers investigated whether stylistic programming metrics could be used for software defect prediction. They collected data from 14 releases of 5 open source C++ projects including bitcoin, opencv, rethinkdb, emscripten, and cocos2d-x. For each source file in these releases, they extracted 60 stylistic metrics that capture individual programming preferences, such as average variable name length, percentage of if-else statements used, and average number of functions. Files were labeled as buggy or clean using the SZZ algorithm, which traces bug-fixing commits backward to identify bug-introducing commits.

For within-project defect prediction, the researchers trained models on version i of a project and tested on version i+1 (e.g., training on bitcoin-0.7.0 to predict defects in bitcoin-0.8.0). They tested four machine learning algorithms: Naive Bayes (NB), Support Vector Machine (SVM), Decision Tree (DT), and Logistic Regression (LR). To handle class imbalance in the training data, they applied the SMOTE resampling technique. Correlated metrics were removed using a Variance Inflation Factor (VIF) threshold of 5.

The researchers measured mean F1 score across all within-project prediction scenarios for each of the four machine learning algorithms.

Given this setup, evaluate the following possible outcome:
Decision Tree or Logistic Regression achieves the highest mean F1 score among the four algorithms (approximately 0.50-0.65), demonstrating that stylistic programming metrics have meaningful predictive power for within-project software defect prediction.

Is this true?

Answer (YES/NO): NO